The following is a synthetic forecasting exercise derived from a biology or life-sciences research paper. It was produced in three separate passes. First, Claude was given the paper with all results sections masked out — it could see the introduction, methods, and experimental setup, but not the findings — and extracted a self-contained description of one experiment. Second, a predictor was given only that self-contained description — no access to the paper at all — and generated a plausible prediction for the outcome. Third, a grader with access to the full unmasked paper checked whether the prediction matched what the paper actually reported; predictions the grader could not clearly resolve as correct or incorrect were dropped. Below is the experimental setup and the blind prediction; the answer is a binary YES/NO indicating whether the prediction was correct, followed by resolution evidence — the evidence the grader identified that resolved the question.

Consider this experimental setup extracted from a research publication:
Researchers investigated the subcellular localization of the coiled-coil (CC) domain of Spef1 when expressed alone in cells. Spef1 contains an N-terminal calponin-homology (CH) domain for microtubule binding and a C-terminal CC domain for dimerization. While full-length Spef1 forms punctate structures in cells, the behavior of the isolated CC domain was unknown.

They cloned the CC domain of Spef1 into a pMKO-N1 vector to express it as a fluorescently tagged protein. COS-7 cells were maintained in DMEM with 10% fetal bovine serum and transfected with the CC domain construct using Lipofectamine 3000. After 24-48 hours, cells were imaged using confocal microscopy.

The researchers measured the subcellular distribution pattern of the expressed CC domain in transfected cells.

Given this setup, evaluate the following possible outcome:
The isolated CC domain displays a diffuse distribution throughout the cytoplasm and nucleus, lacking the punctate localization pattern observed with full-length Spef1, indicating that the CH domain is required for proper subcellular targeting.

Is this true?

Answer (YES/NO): NO